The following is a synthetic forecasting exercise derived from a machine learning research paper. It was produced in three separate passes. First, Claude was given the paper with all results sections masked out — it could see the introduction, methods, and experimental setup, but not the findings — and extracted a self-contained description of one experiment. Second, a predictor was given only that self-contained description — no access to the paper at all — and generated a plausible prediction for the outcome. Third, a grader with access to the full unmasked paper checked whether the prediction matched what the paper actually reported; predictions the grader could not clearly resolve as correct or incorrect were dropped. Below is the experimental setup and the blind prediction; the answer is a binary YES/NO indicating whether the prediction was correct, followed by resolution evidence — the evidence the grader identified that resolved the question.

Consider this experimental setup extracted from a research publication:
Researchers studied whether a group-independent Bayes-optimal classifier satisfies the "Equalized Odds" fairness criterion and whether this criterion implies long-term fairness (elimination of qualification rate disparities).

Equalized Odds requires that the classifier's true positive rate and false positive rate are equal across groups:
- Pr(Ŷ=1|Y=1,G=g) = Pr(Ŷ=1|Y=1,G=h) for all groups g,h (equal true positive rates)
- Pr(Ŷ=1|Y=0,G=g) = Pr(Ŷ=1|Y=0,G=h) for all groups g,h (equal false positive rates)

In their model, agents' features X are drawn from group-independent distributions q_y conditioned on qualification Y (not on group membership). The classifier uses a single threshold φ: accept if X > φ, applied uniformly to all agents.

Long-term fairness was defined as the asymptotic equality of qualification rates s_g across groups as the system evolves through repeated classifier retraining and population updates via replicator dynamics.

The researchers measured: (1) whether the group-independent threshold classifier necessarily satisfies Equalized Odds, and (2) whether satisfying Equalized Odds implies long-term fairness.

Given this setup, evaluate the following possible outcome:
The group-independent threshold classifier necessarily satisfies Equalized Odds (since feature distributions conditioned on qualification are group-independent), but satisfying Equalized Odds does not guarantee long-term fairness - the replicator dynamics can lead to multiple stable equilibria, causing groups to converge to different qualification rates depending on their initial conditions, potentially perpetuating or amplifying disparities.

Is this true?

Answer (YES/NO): YES